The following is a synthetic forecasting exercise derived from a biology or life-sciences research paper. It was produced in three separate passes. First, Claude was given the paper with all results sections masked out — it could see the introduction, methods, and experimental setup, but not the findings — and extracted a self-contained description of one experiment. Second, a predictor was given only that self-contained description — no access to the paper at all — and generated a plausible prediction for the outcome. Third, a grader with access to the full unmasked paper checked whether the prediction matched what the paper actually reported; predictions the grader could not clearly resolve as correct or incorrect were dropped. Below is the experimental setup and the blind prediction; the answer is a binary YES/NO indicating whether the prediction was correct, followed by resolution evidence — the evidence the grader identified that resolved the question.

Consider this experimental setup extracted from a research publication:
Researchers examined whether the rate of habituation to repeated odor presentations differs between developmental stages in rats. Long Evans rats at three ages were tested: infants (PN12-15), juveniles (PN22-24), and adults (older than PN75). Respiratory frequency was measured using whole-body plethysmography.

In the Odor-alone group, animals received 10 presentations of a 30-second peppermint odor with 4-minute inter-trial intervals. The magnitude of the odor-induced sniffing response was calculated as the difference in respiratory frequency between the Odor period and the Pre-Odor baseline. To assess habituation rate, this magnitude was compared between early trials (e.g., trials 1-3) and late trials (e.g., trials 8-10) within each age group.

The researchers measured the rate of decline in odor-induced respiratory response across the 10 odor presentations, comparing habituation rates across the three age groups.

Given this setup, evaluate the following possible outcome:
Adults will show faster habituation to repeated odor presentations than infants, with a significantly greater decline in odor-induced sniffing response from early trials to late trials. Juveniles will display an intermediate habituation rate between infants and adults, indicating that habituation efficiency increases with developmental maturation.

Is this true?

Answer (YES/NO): NO